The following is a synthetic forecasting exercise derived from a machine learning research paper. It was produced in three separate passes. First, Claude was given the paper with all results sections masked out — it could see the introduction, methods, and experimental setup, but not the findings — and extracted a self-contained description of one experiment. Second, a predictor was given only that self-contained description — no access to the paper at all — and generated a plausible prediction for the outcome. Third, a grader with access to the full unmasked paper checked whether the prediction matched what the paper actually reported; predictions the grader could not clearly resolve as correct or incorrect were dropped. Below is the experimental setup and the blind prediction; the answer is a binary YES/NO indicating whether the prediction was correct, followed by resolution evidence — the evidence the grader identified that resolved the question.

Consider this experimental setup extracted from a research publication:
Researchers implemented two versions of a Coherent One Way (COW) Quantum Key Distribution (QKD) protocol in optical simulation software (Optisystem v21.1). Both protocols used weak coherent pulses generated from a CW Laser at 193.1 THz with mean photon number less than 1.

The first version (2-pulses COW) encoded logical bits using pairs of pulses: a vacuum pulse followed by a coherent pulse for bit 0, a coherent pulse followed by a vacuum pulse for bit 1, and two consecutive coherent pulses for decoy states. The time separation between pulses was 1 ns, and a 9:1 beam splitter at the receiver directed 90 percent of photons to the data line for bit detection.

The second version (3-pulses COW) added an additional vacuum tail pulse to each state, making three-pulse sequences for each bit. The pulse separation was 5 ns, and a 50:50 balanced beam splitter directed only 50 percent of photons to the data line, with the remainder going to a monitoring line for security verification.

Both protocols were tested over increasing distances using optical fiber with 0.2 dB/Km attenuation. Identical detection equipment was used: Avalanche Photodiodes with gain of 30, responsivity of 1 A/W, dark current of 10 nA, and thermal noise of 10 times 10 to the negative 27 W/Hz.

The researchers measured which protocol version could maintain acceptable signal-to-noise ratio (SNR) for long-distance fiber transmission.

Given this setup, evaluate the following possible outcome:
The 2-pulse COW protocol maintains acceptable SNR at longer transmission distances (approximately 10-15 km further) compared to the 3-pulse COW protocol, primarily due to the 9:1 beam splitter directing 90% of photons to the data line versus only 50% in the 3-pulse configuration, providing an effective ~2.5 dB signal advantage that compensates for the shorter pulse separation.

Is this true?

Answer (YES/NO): NO